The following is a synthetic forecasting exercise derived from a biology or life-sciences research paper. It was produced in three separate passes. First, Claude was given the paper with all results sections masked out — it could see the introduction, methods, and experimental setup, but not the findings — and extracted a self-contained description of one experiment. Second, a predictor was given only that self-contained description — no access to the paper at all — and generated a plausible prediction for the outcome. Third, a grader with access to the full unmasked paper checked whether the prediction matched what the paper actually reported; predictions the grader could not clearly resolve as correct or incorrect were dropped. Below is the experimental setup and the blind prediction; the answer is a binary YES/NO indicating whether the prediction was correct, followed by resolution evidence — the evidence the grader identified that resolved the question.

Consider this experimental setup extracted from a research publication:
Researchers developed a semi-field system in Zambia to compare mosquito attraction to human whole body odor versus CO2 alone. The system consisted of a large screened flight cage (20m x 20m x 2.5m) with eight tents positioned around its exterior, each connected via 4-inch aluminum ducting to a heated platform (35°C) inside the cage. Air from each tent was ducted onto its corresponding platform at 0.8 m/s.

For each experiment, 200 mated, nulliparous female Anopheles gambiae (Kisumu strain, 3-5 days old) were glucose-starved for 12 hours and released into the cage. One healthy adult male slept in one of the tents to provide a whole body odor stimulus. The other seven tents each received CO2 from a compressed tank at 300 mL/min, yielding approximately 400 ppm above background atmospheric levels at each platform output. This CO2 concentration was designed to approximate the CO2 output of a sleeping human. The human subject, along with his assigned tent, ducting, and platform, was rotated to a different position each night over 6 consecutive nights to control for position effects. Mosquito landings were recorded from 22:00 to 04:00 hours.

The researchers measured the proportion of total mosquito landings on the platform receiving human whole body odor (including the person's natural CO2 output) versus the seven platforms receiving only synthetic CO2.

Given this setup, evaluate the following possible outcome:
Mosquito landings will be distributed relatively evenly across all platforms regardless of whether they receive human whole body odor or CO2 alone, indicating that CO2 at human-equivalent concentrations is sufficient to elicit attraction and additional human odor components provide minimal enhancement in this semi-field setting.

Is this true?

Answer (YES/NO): NO